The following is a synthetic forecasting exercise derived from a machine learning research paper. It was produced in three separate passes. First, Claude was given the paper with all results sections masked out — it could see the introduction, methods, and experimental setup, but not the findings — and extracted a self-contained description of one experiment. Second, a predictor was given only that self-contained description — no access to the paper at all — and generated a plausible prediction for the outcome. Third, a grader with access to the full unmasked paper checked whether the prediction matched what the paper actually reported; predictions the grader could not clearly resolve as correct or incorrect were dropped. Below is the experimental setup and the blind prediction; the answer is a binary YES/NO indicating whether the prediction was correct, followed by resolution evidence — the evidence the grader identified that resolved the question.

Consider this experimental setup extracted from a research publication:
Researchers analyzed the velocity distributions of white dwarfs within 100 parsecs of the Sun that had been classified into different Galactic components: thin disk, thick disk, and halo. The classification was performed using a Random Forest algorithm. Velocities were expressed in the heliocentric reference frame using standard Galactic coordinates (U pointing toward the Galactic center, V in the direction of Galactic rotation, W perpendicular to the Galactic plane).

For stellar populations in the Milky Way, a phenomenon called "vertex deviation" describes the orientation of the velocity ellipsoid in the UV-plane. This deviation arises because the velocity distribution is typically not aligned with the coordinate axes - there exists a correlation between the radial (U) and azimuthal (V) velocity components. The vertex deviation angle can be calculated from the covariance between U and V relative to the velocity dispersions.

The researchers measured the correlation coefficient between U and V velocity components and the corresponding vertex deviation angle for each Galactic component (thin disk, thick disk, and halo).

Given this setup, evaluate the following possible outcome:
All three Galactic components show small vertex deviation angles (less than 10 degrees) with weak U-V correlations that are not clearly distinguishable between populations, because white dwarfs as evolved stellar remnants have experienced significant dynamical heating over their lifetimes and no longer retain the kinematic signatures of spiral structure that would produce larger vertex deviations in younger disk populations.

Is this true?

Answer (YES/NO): NO